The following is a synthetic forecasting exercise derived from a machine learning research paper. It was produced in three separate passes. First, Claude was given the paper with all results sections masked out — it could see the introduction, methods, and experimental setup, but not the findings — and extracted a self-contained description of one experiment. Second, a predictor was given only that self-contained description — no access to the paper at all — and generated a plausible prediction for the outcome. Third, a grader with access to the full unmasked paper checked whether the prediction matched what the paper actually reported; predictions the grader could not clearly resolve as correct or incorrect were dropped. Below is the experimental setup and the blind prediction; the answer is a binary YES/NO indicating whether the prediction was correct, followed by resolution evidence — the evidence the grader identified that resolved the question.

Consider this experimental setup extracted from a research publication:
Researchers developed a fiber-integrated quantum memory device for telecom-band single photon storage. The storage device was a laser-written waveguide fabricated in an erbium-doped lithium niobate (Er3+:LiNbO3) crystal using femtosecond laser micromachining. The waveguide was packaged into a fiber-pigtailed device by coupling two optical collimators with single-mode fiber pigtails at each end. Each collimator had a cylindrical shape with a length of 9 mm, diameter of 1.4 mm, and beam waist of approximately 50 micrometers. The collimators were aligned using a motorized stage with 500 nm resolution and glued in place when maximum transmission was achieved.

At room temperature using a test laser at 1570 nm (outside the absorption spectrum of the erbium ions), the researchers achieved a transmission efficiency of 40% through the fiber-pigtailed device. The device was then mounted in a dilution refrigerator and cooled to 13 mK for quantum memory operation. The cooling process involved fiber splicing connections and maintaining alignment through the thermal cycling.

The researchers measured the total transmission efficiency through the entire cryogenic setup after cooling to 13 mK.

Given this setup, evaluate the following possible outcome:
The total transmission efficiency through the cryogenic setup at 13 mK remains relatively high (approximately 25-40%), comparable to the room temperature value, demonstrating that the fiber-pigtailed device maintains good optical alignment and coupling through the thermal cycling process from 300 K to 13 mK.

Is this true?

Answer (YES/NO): NO